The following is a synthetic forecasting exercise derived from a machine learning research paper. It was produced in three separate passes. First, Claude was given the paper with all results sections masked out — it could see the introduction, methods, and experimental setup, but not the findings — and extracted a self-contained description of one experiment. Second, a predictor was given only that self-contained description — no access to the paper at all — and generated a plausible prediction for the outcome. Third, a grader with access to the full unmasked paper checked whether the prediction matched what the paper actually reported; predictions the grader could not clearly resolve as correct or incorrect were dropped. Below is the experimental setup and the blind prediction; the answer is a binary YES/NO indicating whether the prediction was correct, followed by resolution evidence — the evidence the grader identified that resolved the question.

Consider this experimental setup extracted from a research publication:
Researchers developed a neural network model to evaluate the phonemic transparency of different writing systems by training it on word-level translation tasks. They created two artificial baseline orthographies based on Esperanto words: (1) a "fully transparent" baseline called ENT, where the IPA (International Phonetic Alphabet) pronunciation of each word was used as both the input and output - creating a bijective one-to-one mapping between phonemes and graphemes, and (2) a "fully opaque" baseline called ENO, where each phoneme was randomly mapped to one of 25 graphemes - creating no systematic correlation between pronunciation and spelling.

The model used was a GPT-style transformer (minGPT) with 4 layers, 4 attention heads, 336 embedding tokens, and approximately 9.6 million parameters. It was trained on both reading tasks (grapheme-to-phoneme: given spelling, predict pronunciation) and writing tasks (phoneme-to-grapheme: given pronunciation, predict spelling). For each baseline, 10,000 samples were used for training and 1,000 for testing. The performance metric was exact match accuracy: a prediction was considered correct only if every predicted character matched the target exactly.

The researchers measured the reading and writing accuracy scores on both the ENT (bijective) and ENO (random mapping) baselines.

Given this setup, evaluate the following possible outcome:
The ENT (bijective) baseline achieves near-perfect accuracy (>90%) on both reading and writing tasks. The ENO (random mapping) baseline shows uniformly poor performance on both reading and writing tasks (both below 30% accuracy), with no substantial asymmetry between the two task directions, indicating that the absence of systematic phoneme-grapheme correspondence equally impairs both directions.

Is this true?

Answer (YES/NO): YES